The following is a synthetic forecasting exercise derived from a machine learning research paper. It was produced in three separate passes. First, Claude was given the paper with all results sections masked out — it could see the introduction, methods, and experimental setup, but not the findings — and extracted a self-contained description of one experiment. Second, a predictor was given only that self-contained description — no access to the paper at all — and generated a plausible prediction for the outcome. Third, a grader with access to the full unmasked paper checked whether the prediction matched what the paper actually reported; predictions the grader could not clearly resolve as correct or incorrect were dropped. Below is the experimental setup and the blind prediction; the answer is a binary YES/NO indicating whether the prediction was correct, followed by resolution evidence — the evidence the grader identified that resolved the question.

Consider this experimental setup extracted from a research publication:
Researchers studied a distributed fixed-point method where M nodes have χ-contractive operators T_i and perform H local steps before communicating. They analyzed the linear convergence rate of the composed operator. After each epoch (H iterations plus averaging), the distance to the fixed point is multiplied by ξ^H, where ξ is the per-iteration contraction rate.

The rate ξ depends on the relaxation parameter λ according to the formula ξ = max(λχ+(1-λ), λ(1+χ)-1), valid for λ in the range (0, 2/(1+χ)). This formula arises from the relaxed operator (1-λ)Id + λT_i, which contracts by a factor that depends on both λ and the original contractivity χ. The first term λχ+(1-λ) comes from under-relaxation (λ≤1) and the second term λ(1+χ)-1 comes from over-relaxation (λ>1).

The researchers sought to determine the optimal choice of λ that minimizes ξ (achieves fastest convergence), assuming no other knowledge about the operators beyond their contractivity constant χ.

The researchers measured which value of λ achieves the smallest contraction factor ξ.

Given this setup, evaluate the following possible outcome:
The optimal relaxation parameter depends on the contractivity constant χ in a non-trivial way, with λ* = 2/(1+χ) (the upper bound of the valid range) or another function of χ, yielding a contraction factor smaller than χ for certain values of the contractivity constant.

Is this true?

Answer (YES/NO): NO